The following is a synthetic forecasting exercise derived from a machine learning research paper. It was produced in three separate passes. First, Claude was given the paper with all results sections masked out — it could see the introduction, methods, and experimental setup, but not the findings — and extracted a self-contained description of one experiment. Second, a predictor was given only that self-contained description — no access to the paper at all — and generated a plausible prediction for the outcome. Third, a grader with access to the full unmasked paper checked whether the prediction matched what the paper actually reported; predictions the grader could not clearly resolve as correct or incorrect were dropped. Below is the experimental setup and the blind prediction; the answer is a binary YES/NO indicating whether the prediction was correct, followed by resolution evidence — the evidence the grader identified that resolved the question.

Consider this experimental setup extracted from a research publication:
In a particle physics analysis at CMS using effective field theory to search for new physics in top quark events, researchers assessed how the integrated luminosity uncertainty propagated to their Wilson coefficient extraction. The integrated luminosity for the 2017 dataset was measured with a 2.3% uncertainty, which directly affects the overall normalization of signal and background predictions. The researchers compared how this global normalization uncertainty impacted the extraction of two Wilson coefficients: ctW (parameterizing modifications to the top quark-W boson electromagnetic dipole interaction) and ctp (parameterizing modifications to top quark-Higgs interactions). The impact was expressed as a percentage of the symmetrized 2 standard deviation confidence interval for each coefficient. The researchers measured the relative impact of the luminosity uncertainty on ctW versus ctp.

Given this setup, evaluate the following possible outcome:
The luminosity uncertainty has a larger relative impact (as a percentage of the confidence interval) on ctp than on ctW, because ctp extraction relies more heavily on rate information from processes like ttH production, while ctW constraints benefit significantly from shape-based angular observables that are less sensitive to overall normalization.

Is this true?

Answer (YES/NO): NO